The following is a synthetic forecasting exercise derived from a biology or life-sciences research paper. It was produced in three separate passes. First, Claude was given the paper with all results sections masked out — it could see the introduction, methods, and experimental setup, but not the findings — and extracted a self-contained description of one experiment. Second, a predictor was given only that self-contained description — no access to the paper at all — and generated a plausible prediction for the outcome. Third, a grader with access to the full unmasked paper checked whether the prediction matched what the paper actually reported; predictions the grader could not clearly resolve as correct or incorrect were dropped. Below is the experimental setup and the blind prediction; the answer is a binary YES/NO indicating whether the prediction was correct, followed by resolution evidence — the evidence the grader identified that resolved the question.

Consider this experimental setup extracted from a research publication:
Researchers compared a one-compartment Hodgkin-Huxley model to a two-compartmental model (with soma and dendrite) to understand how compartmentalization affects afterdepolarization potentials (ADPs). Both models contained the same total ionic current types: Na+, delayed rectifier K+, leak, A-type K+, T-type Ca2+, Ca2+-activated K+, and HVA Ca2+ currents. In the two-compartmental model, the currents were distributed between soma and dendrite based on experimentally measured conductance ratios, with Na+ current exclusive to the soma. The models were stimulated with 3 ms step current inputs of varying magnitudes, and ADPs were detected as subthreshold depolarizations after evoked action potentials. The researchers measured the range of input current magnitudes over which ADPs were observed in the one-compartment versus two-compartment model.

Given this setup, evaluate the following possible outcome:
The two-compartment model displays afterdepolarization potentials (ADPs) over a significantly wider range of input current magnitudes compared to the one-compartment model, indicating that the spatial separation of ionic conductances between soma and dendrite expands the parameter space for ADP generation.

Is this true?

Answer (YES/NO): YES